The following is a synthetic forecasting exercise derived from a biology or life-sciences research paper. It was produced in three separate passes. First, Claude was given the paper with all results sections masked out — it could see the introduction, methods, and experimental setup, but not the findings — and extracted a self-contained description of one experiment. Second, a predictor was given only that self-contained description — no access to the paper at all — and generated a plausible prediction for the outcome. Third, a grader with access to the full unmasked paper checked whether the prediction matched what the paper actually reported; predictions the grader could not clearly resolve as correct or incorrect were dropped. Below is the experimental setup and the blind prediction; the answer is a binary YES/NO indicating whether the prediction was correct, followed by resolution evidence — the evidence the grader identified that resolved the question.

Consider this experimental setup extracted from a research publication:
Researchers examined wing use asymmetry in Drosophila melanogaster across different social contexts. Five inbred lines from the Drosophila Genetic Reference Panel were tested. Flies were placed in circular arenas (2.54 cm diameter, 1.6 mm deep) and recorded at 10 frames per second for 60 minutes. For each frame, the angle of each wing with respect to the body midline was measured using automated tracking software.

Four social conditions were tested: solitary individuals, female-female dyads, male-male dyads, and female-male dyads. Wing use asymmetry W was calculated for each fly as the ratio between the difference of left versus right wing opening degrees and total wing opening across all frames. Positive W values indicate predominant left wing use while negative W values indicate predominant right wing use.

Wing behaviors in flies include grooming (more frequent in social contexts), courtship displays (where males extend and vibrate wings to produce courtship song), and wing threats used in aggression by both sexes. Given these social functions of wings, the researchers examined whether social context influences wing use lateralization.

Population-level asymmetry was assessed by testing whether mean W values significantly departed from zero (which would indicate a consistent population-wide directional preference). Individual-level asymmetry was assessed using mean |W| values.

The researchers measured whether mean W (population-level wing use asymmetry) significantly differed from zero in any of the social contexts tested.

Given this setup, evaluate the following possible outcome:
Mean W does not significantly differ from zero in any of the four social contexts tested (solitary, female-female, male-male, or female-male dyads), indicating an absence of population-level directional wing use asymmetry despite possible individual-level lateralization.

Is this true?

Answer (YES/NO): YES